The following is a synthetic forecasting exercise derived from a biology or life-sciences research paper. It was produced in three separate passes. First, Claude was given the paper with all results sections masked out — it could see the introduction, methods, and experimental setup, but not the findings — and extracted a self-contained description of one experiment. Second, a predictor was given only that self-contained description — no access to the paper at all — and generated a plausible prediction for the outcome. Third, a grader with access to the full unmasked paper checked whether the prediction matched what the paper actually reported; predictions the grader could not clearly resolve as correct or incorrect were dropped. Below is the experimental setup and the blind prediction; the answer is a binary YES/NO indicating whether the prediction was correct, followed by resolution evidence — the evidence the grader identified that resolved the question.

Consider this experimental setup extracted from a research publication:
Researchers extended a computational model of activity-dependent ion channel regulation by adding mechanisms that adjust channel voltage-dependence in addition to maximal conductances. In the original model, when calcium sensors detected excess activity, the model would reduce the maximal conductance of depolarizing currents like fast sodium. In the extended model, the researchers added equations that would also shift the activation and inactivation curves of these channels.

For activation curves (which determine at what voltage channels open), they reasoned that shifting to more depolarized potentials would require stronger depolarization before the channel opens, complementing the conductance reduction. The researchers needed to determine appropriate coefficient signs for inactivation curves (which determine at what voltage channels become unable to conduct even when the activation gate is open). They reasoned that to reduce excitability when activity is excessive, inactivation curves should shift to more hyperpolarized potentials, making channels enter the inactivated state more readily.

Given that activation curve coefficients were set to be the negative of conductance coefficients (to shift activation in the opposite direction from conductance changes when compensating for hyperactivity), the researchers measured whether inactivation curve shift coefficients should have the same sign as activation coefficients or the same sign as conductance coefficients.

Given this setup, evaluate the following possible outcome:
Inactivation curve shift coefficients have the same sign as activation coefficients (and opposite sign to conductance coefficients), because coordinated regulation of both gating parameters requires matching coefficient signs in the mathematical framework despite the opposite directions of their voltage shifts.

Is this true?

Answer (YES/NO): NO